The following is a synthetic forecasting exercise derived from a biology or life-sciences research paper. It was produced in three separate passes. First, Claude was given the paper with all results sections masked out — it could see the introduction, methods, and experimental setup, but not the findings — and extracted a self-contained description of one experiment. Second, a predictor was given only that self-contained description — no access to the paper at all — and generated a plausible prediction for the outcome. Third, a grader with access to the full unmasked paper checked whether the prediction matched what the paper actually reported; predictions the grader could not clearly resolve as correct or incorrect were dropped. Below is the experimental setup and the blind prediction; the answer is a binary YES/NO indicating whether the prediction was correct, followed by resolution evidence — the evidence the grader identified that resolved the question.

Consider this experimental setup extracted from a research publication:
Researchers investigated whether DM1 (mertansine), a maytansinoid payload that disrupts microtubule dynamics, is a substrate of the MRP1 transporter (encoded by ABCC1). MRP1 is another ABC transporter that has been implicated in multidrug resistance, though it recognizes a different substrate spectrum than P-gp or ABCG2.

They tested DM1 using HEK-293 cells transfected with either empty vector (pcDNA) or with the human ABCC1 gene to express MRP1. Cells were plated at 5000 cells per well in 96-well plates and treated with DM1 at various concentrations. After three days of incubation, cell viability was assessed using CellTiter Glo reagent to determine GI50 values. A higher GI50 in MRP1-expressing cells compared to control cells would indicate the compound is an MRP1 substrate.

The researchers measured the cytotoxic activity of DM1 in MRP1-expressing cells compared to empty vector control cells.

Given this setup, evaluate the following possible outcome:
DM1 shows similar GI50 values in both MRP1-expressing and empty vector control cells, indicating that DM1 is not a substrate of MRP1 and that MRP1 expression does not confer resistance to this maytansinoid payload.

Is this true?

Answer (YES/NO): YES